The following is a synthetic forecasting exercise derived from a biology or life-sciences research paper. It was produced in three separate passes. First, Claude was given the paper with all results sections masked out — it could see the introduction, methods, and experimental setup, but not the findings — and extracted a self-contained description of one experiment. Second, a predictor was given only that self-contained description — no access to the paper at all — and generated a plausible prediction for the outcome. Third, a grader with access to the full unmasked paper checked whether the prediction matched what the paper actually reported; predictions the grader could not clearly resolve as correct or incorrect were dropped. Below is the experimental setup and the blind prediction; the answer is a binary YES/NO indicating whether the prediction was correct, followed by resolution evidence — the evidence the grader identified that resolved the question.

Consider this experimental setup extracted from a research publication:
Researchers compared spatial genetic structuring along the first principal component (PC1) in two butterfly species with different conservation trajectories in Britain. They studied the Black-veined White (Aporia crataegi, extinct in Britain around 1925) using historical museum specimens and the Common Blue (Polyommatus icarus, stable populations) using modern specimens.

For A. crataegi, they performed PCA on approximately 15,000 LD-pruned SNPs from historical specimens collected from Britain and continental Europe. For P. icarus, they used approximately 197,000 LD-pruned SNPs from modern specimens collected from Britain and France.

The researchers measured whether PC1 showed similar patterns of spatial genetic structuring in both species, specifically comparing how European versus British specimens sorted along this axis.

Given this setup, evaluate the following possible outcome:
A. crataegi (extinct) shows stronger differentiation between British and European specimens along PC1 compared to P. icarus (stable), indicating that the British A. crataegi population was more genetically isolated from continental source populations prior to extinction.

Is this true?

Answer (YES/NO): NO